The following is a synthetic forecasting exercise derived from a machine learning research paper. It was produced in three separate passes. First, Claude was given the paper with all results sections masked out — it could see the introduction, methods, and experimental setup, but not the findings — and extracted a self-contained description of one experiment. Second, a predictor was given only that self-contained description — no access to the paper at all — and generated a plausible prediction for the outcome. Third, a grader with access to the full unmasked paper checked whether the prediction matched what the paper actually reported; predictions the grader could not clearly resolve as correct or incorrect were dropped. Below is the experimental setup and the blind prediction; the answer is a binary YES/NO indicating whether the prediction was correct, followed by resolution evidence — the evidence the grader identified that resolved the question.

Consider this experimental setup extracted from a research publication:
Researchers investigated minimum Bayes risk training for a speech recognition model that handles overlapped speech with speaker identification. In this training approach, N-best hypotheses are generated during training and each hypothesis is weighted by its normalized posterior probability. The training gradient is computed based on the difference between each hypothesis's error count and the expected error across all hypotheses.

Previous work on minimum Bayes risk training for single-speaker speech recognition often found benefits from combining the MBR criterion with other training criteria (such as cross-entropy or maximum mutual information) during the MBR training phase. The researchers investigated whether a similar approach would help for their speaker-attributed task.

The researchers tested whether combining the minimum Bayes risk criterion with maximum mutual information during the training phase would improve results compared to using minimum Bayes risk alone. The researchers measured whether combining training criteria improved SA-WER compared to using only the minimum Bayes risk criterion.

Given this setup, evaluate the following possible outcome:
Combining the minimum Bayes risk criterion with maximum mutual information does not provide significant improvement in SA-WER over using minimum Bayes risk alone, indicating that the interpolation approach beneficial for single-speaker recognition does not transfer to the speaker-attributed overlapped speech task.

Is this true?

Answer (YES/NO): YES